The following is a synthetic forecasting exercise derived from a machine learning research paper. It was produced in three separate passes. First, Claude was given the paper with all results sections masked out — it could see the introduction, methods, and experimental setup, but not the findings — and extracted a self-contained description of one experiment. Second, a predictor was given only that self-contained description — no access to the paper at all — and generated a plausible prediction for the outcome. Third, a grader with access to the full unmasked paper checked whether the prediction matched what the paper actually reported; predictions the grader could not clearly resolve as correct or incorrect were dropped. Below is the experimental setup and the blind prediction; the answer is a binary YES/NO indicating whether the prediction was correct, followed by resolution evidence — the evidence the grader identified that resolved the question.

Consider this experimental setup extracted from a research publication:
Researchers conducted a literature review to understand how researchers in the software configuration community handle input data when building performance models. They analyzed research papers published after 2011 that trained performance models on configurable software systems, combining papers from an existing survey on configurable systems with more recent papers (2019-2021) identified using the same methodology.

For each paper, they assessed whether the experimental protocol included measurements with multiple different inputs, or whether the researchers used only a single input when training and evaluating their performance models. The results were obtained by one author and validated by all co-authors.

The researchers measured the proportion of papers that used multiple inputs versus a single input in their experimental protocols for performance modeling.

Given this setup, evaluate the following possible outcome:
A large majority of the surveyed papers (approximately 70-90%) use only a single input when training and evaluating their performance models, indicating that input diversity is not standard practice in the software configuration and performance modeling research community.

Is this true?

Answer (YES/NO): NO